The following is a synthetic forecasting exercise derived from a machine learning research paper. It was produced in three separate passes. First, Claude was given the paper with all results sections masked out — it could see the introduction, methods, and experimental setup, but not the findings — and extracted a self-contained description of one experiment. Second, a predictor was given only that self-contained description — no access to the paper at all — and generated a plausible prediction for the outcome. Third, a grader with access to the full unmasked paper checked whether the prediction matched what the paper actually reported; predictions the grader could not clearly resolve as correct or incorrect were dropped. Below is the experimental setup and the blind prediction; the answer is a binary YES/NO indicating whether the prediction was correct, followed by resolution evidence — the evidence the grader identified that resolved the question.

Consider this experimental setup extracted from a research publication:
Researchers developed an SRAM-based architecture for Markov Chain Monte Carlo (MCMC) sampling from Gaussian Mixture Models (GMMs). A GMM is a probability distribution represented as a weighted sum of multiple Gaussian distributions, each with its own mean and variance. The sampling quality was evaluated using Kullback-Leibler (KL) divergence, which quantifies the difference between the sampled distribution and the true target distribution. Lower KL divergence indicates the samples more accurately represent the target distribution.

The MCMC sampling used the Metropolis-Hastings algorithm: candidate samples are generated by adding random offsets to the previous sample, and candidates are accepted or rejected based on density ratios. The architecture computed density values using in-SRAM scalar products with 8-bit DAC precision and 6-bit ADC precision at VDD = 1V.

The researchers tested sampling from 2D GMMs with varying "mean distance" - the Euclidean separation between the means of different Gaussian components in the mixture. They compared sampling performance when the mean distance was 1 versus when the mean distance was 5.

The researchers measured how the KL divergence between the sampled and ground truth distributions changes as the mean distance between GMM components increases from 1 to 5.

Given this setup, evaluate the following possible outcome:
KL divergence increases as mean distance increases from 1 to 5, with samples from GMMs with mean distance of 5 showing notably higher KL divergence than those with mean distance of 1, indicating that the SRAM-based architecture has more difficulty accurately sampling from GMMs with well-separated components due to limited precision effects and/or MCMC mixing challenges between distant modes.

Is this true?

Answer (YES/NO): YES